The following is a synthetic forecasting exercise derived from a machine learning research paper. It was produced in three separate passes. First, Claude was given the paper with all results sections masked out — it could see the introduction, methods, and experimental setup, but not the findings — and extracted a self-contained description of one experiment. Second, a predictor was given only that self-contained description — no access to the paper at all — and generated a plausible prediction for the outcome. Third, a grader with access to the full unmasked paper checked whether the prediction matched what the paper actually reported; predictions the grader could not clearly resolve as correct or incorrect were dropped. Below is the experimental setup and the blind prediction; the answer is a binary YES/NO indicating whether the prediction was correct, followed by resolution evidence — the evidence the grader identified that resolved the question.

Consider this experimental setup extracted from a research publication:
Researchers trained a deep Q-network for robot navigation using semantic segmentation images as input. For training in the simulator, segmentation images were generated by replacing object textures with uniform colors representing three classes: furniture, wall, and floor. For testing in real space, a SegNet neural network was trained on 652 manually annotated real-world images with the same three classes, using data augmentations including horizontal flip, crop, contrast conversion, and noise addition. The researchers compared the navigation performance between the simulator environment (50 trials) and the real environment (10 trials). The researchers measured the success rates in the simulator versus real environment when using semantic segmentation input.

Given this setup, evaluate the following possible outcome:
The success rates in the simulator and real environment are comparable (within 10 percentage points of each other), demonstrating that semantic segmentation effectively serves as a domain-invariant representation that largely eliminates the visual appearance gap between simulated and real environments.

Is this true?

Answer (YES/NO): YES